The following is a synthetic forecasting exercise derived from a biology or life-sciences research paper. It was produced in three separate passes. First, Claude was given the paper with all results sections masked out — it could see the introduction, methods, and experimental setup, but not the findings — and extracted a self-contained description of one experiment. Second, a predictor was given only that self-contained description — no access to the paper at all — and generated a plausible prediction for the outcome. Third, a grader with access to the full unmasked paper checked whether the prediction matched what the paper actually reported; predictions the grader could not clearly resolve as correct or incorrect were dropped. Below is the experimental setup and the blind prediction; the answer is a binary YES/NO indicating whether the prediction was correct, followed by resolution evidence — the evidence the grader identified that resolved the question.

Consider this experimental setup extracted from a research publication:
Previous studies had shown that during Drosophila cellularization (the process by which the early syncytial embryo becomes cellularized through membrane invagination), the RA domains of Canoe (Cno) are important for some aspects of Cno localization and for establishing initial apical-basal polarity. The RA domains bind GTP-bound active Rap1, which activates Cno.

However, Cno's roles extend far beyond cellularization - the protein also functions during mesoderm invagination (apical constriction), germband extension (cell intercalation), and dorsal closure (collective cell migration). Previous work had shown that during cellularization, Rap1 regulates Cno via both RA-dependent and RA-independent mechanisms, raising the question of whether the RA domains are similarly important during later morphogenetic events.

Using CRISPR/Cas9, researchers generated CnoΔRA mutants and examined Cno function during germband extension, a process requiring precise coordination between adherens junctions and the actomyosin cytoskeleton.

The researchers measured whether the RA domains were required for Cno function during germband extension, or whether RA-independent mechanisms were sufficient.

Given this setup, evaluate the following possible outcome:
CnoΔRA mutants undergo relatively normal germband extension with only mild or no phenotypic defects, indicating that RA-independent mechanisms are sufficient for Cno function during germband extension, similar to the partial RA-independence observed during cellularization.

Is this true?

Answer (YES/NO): NO